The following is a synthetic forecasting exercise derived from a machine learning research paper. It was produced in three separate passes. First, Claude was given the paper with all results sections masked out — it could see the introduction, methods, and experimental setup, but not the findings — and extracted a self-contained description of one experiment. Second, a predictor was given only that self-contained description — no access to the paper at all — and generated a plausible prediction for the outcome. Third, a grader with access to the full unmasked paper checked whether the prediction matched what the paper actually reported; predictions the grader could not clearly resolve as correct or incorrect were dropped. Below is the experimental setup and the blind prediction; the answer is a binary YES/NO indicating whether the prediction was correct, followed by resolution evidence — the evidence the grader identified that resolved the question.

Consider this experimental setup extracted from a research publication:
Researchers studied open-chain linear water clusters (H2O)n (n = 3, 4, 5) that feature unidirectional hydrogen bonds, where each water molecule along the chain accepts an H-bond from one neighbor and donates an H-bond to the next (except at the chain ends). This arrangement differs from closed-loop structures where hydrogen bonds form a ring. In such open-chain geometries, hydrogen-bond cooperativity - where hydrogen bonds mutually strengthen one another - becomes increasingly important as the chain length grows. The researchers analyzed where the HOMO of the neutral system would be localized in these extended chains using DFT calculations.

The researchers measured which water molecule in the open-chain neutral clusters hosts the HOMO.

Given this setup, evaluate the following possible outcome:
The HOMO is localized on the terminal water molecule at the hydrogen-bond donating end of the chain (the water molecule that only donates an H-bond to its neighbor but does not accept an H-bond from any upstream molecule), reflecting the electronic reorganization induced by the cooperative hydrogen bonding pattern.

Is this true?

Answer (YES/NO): YES